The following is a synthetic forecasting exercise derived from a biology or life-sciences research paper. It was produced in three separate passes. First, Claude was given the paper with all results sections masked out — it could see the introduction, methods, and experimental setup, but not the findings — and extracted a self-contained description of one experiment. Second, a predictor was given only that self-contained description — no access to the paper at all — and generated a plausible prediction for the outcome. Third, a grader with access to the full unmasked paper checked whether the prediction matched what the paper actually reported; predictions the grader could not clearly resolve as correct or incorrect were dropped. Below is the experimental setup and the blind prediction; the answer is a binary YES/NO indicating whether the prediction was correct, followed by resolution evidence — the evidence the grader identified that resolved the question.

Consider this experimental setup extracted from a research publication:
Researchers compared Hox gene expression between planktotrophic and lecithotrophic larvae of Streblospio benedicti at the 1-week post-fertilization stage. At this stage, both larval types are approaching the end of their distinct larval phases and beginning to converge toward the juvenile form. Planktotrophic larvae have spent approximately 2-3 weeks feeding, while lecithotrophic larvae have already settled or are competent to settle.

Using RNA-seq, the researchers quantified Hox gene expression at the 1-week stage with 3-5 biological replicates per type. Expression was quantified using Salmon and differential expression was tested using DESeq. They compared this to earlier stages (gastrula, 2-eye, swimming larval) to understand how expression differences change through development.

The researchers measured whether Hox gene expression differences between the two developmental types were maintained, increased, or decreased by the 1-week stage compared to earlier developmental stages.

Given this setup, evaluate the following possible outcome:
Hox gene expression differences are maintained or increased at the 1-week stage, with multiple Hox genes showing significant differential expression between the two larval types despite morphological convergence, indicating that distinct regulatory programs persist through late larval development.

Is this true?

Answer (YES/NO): NO